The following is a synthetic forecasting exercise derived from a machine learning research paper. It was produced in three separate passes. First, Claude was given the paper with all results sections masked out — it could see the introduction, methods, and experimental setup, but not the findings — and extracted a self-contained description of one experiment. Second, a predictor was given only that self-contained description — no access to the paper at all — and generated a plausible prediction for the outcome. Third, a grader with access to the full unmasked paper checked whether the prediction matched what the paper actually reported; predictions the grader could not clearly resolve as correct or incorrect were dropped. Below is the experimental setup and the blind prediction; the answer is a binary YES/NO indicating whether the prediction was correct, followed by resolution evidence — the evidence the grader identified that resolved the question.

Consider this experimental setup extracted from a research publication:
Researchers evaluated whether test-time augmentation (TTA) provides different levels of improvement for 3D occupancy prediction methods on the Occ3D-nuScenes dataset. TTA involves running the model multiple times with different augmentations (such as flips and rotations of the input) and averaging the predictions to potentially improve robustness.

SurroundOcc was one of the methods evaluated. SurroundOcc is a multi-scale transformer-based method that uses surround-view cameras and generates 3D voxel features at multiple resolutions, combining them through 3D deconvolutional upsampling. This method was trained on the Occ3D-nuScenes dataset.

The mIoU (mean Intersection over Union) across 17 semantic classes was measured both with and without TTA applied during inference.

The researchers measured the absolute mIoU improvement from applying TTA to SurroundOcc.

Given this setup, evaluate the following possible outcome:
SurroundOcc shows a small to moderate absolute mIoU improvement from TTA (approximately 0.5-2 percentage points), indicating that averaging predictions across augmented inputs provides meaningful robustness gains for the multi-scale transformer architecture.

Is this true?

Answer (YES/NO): YES